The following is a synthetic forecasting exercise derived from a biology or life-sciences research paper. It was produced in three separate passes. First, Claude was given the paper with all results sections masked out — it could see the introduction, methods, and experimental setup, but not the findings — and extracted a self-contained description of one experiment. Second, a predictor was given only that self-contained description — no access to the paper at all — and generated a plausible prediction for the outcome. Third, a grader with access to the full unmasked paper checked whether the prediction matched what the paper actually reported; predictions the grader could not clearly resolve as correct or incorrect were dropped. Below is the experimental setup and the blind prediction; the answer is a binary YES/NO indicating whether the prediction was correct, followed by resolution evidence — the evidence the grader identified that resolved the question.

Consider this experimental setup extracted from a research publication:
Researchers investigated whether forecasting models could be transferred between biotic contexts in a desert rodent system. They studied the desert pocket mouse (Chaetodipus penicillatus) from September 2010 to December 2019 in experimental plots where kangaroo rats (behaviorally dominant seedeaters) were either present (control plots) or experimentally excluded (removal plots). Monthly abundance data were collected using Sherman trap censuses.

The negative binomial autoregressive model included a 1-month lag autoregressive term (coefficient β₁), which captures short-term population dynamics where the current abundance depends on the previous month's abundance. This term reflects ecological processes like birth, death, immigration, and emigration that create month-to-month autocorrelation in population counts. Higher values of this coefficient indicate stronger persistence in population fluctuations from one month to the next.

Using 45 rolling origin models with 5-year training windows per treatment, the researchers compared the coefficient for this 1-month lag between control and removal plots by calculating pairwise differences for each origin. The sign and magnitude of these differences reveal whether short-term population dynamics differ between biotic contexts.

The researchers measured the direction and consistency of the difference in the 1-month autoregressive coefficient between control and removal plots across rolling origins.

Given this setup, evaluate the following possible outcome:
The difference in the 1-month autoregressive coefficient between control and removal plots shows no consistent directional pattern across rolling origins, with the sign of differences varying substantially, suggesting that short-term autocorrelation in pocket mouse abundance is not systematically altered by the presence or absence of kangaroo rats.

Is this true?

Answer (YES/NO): YES